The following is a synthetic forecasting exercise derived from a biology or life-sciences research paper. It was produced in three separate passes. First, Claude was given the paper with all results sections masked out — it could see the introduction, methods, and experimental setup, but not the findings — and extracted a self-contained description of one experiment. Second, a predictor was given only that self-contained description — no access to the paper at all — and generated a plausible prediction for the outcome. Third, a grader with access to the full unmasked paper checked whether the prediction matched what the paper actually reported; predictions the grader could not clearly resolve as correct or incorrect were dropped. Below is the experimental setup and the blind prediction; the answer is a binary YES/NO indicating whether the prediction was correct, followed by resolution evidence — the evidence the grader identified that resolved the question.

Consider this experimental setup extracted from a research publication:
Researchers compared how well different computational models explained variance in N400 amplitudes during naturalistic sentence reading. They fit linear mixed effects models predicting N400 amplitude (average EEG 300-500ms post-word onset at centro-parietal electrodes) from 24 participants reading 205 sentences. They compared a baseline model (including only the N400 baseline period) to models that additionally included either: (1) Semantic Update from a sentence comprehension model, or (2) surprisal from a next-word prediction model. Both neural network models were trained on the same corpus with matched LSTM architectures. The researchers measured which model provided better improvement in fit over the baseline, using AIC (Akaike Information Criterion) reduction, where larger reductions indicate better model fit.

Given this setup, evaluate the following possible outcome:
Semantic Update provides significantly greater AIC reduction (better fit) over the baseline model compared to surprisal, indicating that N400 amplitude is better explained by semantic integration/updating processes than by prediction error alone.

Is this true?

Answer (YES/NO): NO